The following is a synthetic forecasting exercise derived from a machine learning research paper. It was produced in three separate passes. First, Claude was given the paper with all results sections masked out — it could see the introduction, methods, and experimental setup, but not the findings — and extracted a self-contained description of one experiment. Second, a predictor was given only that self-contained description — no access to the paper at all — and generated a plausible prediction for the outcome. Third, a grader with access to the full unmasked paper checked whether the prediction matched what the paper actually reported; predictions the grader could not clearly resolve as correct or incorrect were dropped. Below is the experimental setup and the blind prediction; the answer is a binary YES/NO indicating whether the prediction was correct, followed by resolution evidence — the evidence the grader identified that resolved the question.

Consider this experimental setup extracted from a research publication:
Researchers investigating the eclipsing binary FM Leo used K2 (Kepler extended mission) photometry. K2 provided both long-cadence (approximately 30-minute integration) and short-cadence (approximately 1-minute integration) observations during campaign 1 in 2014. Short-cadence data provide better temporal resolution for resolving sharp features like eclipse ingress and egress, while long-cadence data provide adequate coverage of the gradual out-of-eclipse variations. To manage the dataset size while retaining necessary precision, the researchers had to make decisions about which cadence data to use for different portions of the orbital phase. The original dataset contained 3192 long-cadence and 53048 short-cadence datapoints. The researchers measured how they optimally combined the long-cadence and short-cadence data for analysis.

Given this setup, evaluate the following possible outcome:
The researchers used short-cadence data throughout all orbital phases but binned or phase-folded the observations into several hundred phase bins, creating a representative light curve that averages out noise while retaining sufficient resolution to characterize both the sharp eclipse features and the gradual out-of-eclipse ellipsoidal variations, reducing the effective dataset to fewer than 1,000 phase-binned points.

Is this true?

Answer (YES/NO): NO